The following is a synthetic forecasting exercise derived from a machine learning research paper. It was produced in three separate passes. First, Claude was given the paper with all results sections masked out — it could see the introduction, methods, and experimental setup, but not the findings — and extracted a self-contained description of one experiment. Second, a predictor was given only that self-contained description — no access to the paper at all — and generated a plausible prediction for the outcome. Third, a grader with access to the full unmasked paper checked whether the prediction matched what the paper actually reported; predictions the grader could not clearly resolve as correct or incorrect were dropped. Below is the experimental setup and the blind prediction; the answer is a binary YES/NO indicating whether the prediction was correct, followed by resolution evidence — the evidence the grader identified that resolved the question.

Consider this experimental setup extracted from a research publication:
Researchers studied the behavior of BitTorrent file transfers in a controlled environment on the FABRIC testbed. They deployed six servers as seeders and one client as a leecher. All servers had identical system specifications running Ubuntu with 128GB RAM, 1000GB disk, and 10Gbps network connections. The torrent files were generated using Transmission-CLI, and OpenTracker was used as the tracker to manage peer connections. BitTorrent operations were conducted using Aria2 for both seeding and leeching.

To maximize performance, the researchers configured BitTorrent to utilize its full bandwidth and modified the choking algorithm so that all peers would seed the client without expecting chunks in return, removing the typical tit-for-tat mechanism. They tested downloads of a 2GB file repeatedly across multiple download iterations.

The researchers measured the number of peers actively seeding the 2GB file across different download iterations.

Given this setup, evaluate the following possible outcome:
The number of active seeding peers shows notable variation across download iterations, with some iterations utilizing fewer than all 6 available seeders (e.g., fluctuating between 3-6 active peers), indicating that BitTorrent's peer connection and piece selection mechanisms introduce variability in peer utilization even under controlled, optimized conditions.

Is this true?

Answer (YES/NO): YES